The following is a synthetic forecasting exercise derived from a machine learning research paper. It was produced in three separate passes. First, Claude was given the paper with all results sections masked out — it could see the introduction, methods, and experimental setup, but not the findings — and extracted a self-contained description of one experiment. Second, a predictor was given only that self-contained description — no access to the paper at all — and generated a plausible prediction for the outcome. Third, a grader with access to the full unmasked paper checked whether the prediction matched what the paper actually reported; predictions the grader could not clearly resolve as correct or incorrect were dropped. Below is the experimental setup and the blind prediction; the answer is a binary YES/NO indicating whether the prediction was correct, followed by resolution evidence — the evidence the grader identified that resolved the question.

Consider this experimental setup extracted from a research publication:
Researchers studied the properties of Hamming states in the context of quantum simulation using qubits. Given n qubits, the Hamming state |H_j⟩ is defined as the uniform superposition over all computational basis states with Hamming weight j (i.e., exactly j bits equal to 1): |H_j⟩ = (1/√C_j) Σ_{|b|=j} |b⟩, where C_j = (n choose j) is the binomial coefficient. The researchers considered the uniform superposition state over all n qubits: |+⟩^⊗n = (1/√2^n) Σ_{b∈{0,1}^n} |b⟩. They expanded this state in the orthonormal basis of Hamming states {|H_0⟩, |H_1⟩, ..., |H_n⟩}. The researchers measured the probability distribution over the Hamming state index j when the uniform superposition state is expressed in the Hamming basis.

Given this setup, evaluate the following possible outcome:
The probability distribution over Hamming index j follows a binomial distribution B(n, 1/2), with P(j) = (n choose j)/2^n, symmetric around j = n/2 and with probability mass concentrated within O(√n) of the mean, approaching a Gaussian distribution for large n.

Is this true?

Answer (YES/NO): YES